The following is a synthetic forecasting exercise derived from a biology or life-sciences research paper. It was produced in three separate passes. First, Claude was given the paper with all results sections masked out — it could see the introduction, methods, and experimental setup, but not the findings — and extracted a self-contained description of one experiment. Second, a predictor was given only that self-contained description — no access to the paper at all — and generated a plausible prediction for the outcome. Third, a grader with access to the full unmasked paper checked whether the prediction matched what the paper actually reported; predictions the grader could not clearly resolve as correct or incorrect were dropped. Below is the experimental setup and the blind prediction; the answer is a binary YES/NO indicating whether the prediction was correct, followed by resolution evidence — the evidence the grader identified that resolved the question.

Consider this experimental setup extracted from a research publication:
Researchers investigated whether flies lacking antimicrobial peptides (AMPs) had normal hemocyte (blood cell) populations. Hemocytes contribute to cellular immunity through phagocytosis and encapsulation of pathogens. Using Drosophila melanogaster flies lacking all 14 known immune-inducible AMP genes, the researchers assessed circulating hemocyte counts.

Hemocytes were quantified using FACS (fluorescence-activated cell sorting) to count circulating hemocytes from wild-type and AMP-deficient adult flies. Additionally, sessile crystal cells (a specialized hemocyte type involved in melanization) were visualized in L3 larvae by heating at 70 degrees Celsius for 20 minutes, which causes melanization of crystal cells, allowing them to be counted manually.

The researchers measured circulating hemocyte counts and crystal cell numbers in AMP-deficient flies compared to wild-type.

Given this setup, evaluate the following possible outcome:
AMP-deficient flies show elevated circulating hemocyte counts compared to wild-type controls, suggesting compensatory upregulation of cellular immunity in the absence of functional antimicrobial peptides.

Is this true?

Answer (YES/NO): NO